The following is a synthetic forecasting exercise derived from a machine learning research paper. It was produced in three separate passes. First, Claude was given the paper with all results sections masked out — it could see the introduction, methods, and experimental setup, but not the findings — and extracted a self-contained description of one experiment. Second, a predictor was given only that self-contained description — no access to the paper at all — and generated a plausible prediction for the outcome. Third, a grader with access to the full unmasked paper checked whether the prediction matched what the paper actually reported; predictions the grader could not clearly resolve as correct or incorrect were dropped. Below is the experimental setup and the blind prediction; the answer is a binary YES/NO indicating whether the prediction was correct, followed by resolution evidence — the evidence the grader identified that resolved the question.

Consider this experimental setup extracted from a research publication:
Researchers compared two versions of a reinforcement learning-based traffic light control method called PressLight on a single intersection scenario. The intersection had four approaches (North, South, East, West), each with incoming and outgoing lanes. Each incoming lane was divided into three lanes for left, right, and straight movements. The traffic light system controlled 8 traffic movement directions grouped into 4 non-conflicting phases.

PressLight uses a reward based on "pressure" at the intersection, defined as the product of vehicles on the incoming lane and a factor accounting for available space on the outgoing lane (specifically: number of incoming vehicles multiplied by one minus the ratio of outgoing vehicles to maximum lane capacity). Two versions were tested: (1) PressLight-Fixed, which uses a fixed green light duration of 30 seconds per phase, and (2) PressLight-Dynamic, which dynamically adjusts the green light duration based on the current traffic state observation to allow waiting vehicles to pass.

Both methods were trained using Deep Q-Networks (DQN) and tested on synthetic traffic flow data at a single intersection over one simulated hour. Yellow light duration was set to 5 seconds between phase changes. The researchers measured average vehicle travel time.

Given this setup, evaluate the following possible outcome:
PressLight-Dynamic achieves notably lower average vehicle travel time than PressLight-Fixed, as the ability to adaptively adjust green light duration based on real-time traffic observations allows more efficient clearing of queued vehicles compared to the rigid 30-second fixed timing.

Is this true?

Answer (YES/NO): NO